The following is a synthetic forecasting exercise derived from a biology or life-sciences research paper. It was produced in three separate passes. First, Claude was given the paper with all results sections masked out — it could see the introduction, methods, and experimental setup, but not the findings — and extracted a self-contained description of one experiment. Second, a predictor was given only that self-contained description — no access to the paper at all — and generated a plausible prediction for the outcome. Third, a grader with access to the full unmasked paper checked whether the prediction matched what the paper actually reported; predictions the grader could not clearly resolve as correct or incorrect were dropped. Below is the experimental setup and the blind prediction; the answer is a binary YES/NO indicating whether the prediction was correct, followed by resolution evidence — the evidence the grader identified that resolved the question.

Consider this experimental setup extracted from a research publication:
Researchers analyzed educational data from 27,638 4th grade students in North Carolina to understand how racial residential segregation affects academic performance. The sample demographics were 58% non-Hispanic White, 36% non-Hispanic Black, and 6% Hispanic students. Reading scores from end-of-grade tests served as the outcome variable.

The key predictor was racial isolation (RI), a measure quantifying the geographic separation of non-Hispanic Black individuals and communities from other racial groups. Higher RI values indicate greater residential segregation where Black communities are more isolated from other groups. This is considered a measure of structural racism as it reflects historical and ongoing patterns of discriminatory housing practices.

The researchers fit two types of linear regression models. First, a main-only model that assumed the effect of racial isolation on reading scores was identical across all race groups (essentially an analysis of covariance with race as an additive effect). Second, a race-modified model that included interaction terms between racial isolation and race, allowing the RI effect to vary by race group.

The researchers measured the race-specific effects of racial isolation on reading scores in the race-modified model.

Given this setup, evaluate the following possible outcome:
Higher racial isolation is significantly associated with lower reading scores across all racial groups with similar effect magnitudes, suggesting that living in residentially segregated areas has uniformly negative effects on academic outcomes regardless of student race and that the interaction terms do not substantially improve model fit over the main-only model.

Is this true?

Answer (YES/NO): NO